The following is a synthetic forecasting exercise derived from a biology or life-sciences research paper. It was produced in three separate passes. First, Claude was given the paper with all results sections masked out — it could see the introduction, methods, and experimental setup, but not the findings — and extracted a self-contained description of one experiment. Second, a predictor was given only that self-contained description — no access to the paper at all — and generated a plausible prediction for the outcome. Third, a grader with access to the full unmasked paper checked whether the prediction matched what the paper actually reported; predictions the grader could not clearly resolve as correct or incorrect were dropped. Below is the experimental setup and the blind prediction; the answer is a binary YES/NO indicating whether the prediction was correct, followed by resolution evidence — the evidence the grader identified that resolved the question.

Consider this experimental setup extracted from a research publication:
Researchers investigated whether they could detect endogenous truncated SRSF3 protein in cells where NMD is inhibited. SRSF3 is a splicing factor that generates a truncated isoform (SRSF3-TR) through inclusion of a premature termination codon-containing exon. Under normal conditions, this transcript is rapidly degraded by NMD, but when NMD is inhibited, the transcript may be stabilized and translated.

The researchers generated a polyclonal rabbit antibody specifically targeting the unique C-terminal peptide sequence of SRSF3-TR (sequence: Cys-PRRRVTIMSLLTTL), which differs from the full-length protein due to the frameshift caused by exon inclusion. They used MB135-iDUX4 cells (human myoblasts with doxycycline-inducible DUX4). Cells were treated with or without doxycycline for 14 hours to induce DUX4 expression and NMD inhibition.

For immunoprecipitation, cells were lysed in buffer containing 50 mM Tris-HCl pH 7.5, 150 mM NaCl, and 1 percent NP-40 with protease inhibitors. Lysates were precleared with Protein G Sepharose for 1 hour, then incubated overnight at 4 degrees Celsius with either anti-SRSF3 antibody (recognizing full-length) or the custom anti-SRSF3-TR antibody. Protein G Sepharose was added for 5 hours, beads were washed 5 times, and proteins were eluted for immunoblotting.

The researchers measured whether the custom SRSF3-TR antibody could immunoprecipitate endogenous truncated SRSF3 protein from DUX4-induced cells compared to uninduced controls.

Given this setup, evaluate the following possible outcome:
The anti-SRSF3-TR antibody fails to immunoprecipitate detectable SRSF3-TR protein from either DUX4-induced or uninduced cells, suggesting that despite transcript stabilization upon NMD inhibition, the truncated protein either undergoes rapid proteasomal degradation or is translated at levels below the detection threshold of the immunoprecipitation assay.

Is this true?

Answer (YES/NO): NO